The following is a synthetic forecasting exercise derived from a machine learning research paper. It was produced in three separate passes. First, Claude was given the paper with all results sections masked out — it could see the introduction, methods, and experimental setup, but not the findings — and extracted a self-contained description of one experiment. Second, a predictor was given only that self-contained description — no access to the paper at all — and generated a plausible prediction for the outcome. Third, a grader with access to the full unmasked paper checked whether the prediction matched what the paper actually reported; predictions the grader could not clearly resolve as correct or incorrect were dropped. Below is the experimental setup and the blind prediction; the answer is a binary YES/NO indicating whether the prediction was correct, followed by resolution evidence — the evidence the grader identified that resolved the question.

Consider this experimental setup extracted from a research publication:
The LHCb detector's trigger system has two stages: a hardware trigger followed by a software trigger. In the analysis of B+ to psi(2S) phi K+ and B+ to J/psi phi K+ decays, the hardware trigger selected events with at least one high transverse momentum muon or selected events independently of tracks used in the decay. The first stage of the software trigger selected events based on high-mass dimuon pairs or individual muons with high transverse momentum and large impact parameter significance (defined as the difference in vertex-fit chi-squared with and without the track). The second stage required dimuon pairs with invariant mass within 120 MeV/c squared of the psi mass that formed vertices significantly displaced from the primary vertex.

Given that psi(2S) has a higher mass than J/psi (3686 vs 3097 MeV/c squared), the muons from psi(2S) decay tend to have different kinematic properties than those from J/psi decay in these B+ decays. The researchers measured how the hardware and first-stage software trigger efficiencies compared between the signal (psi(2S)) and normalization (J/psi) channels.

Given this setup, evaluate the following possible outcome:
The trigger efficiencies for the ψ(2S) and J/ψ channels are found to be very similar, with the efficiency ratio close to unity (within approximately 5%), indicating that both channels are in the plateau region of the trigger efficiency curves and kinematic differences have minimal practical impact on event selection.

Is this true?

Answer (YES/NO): NO